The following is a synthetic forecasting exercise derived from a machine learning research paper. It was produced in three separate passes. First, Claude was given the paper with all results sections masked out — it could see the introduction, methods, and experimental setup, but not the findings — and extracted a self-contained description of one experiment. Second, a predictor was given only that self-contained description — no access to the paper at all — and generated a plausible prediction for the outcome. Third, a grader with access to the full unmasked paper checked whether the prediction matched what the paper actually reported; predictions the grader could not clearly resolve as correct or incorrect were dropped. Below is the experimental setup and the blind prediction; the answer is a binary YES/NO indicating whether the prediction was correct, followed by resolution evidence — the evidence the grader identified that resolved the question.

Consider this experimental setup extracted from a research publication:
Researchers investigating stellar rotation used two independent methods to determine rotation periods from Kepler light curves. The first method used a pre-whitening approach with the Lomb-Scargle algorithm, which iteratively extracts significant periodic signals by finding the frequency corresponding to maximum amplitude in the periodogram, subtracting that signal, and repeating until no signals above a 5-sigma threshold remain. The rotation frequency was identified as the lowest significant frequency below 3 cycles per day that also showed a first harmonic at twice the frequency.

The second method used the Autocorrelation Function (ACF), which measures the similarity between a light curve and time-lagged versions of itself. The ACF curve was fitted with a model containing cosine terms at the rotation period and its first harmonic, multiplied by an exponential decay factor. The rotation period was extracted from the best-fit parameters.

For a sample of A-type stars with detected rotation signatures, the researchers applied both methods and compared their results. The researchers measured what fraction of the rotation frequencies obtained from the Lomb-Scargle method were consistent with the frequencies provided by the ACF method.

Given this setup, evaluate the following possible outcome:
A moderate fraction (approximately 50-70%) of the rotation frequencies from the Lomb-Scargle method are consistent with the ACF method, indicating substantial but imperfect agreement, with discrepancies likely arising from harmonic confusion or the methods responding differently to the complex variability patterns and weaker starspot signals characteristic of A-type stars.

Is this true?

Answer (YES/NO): NO